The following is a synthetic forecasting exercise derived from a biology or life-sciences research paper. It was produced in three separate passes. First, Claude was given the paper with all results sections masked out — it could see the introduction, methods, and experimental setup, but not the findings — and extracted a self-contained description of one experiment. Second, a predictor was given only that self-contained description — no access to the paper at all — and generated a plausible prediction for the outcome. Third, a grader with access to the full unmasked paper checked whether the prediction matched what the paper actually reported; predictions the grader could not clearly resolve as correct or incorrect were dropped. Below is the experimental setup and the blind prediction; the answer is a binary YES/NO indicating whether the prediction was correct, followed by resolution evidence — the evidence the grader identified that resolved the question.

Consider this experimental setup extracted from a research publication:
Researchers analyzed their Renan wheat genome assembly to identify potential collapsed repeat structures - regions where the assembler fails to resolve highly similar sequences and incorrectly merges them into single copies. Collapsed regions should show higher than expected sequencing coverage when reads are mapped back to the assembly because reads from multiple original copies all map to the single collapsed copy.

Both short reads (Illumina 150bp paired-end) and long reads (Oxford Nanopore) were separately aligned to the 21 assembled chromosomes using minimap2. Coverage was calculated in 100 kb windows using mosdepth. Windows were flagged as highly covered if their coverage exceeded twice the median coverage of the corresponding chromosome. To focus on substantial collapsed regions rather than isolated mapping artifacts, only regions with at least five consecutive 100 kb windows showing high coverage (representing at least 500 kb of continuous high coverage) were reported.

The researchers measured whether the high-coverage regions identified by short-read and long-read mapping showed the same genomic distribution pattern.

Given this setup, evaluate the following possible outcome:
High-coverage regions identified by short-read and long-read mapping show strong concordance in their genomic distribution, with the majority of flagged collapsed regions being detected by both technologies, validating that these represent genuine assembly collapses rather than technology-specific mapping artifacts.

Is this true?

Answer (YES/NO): NO